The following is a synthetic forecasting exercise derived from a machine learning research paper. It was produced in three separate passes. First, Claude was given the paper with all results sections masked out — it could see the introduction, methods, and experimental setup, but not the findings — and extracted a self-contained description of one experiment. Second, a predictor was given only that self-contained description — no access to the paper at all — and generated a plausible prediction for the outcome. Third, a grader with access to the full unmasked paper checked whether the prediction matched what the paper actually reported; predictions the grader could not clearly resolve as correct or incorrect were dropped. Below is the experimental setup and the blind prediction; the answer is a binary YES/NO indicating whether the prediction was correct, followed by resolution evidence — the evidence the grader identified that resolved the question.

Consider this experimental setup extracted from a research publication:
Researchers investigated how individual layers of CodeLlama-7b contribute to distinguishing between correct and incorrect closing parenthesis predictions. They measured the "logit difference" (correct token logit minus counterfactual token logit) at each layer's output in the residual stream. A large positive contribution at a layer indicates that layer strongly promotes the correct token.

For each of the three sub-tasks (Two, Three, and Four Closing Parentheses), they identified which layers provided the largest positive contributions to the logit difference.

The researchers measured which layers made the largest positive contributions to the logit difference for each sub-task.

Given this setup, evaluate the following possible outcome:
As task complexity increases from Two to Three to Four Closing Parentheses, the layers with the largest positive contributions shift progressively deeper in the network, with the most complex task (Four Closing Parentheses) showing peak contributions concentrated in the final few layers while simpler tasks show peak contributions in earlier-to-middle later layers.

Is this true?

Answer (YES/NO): NO